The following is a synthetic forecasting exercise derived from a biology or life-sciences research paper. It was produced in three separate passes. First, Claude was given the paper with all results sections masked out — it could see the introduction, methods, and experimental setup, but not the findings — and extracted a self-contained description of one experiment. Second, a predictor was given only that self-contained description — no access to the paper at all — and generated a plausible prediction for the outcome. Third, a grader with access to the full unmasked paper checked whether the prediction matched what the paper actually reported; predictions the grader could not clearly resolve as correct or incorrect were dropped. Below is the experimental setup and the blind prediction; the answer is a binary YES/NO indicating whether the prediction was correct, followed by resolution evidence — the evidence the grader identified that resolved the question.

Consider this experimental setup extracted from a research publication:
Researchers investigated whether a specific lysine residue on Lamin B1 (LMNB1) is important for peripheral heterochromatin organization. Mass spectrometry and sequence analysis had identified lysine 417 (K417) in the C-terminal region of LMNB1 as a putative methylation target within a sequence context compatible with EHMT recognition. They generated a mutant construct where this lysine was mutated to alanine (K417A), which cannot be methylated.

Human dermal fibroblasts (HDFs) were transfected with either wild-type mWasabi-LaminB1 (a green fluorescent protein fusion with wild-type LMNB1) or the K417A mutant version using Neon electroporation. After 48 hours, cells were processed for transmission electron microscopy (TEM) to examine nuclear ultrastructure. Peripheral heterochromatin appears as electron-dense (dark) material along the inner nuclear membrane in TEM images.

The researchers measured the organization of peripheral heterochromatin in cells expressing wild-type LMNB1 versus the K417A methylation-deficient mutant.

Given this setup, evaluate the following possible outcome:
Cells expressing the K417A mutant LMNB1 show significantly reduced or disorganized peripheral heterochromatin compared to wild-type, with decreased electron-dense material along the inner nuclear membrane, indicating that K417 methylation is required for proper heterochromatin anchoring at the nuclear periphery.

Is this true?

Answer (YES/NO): YES